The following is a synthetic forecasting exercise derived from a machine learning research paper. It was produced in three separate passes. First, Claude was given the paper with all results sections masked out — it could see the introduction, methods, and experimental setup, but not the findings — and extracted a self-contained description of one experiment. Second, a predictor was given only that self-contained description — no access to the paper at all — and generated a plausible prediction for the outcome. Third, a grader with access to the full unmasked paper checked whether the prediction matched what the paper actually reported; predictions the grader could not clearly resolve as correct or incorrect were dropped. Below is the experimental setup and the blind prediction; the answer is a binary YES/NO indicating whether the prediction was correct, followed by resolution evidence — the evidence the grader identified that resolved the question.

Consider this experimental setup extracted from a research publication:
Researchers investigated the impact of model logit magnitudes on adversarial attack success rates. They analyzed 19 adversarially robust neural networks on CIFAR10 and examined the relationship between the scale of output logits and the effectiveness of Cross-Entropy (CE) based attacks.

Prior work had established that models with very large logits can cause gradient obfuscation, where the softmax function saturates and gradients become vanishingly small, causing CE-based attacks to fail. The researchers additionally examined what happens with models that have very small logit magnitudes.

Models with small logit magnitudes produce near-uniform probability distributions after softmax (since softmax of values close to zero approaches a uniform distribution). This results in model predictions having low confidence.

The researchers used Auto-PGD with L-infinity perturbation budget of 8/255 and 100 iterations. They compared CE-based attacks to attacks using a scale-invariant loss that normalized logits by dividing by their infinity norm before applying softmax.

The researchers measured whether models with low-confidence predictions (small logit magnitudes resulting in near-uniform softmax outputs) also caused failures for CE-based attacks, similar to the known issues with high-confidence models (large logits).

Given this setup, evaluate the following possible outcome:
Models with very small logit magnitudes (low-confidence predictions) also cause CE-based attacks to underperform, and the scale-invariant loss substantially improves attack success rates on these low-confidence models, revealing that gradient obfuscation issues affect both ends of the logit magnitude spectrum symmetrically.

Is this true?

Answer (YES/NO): YES